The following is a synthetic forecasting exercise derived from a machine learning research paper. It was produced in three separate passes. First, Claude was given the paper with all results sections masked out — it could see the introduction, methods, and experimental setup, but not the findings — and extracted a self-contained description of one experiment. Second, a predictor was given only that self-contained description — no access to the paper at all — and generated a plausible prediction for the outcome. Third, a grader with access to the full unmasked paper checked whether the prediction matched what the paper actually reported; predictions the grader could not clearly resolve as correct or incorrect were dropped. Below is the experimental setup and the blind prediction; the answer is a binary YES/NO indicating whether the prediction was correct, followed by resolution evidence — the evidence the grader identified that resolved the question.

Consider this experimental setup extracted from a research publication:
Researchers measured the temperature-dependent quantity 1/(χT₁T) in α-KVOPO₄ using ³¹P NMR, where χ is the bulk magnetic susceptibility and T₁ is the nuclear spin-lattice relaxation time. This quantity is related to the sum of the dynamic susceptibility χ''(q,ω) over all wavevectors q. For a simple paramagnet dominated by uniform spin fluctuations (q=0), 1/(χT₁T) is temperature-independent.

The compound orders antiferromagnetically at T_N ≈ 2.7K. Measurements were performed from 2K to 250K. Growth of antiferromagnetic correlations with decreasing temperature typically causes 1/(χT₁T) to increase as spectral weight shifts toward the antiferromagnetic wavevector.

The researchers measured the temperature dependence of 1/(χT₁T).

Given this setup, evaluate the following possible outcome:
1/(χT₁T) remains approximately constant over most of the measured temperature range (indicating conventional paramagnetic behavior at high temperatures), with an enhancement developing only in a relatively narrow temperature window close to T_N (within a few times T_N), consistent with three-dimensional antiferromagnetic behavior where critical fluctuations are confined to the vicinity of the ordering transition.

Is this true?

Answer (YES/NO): NO